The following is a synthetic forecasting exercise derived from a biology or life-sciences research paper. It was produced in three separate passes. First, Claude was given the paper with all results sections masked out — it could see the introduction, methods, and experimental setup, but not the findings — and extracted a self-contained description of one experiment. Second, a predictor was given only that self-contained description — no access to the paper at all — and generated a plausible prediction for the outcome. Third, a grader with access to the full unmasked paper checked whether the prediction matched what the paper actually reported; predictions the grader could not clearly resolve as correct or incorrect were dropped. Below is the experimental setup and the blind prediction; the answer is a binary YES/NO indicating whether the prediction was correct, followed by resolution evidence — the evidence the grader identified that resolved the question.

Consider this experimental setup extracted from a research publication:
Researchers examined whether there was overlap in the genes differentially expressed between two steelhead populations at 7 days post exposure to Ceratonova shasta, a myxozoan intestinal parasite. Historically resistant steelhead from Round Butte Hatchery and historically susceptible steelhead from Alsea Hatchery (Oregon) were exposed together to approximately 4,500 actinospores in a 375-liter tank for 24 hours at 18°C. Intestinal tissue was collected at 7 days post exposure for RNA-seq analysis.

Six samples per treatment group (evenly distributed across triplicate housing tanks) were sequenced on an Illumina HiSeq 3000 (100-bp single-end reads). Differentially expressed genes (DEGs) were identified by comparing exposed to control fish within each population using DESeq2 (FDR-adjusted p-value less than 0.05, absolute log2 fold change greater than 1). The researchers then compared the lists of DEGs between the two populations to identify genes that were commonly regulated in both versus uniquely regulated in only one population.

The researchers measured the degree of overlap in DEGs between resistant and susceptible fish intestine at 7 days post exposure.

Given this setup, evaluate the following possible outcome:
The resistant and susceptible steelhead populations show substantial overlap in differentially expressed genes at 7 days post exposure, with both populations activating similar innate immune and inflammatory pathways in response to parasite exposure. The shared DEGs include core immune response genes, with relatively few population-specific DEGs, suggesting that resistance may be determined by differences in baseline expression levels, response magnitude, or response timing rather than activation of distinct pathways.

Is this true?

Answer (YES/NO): NO